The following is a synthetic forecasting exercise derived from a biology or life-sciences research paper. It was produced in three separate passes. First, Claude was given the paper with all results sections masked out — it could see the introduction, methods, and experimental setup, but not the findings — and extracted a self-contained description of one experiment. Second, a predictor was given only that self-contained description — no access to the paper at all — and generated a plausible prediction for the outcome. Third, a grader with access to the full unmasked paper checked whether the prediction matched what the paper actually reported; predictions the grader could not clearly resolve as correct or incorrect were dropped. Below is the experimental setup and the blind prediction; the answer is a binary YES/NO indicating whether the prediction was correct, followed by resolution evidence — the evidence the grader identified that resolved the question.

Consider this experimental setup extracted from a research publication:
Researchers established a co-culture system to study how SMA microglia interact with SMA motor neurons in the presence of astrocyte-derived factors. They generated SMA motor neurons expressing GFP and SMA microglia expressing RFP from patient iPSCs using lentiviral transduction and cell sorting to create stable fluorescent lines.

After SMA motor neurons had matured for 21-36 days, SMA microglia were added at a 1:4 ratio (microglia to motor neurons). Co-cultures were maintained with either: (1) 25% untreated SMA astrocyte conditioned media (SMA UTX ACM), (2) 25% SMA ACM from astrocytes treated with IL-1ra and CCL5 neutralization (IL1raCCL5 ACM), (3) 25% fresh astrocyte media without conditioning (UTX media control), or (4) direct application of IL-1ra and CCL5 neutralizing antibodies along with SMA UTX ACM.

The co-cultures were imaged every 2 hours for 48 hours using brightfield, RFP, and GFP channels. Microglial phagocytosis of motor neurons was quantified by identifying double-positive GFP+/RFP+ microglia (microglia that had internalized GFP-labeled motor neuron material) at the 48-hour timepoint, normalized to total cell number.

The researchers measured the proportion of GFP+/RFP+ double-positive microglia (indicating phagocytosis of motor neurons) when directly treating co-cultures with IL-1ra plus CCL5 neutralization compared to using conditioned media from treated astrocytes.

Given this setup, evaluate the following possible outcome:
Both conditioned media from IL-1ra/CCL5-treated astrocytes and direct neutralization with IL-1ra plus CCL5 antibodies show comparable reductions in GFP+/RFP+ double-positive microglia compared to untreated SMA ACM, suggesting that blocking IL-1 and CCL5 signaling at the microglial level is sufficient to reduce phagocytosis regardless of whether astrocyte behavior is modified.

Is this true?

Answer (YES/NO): NO